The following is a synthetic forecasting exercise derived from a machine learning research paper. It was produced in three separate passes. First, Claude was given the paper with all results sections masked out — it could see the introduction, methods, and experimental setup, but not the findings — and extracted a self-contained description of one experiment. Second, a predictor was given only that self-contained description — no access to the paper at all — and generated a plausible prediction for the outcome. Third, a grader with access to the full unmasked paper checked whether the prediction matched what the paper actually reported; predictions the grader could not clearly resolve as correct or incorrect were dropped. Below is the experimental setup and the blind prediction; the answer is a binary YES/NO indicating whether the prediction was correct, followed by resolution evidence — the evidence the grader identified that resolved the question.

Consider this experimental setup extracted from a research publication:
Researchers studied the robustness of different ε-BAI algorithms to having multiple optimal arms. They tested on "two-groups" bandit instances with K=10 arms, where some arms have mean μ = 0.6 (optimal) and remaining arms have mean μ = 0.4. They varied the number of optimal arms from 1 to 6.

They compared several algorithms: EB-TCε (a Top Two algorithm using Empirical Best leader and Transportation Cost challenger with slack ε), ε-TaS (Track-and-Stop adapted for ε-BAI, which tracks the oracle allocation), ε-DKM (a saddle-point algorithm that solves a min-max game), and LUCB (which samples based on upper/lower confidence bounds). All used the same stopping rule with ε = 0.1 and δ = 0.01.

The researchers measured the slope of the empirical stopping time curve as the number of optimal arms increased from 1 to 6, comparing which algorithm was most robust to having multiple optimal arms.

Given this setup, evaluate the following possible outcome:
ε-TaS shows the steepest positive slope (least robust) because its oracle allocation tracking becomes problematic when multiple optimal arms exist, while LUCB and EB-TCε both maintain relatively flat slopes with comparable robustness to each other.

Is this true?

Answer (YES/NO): NO